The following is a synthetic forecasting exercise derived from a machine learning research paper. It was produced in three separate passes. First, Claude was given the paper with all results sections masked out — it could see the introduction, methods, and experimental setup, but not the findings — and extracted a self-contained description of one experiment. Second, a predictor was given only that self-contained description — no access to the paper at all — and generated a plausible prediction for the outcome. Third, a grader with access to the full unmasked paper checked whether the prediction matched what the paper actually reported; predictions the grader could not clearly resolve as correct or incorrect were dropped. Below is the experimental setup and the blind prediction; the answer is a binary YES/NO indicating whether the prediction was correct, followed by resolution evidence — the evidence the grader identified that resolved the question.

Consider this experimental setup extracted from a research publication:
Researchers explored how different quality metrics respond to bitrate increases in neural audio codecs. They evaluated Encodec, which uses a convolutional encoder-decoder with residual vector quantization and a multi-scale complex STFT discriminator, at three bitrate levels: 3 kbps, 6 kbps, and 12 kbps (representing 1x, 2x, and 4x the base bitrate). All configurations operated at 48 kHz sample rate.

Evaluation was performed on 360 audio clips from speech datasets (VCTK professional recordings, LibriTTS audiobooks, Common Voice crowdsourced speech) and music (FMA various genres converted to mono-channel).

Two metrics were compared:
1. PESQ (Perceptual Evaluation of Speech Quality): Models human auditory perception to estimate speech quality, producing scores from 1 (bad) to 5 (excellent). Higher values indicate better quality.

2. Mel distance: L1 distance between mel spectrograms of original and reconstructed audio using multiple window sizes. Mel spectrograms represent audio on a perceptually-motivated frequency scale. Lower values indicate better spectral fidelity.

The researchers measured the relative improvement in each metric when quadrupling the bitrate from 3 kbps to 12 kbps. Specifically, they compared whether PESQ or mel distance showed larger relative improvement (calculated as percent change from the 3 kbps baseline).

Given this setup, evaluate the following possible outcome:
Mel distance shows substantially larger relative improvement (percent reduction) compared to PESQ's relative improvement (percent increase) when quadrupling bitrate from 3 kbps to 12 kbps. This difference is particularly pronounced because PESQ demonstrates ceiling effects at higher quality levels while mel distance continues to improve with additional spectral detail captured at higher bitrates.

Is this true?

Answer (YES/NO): NO